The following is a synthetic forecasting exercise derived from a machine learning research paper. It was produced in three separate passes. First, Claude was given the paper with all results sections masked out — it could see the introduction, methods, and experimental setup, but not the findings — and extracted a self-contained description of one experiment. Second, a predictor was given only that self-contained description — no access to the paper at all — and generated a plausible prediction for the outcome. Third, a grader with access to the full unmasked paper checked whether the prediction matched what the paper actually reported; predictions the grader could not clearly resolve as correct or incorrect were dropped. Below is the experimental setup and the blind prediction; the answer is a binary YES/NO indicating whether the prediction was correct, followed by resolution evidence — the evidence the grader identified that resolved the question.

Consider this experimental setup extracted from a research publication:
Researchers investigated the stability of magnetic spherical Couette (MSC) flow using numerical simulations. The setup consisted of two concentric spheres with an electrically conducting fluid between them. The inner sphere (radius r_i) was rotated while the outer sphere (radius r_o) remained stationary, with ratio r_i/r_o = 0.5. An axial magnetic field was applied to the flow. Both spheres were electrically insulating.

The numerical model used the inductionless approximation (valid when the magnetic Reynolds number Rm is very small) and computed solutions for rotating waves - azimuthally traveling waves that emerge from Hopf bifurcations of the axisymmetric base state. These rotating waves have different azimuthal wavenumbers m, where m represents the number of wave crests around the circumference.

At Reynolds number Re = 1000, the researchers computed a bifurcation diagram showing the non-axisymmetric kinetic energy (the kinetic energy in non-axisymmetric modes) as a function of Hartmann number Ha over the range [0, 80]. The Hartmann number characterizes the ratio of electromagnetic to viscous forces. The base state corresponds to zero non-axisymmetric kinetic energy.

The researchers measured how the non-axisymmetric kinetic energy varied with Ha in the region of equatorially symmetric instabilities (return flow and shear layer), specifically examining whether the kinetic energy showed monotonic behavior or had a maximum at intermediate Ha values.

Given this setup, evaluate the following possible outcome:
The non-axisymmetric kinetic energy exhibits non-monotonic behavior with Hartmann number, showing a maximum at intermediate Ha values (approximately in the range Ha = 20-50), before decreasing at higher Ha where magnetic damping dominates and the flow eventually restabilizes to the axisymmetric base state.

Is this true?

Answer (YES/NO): YES